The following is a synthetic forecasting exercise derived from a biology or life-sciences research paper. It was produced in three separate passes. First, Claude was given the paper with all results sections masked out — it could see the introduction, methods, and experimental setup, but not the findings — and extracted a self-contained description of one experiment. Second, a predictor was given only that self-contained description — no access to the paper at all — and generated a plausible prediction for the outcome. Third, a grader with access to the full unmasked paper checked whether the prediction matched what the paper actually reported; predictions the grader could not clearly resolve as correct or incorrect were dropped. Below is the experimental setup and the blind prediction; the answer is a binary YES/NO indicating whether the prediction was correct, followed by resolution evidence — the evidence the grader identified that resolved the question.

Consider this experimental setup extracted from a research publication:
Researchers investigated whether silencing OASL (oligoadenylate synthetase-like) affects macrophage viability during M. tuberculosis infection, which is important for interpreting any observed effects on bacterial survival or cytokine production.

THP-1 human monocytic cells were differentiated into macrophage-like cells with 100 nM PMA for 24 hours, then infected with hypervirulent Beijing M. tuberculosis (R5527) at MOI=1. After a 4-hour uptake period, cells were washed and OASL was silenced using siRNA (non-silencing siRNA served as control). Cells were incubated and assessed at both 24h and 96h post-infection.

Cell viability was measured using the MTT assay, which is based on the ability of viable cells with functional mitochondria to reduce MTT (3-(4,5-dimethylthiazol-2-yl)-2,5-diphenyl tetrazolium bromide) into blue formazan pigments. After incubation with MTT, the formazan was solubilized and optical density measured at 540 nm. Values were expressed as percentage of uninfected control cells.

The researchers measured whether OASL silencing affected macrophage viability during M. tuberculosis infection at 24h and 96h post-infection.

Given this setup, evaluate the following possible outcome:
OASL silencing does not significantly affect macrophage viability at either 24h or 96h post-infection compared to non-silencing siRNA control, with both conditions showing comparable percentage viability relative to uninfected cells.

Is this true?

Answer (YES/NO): YES